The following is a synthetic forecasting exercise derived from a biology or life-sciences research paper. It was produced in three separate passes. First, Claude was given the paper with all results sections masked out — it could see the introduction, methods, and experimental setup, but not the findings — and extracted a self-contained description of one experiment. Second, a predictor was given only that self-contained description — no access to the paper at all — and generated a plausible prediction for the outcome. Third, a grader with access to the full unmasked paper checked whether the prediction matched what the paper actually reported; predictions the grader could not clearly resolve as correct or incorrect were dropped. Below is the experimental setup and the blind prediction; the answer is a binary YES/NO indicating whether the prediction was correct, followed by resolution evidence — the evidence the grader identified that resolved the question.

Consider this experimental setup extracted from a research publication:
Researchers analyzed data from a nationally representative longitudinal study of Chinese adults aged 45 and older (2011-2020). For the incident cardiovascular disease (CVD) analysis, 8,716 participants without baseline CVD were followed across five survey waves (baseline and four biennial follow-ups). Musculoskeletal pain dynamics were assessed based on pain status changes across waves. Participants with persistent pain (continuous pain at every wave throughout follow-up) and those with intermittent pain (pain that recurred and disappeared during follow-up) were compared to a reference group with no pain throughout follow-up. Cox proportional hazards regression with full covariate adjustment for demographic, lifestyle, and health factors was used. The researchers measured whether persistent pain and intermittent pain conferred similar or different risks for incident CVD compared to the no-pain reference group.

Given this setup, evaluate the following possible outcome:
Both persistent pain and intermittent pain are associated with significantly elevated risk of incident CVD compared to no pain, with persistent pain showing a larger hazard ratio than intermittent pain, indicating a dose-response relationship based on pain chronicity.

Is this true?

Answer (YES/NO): YES